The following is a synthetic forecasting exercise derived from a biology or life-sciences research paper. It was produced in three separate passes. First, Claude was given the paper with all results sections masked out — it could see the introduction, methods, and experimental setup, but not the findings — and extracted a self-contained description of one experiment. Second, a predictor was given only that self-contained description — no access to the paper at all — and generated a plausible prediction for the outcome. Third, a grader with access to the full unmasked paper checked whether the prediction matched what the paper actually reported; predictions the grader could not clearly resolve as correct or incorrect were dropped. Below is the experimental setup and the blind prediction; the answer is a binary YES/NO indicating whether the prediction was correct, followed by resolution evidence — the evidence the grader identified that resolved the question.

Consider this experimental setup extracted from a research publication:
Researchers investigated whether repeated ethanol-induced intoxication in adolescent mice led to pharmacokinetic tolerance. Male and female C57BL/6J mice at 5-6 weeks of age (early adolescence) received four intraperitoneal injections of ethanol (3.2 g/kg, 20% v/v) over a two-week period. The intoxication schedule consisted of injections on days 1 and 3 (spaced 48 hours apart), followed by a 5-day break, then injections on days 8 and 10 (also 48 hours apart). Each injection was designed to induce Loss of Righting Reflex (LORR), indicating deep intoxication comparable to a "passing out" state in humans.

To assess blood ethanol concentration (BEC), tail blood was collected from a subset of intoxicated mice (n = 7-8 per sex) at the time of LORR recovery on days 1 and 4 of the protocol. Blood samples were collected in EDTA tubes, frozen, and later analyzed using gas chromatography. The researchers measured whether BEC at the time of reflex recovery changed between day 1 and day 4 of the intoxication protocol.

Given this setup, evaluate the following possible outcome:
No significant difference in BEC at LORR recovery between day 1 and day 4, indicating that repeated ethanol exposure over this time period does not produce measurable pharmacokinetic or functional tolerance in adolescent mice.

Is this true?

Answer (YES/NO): NO